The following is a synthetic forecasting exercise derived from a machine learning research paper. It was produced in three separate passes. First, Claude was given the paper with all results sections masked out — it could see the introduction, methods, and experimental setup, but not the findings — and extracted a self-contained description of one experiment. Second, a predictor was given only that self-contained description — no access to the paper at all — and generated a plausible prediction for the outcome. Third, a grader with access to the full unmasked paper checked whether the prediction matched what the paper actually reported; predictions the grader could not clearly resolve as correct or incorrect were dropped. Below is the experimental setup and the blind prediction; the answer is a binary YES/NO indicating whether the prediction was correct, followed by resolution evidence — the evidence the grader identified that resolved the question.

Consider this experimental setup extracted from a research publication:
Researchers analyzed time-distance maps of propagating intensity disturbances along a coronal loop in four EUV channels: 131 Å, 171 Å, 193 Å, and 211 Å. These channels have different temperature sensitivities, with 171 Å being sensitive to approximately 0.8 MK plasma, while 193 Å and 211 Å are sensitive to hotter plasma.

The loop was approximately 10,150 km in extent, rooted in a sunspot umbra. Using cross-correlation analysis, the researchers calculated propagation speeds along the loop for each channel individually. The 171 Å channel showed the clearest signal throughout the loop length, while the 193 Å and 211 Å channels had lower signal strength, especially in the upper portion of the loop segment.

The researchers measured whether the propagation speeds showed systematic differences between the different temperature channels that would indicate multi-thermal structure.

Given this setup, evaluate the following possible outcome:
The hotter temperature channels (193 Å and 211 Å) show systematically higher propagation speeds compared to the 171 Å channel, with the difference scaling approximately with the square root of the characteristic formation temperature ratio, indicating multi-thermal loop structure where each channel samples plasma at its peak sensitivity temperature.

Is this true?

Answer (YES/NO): NO